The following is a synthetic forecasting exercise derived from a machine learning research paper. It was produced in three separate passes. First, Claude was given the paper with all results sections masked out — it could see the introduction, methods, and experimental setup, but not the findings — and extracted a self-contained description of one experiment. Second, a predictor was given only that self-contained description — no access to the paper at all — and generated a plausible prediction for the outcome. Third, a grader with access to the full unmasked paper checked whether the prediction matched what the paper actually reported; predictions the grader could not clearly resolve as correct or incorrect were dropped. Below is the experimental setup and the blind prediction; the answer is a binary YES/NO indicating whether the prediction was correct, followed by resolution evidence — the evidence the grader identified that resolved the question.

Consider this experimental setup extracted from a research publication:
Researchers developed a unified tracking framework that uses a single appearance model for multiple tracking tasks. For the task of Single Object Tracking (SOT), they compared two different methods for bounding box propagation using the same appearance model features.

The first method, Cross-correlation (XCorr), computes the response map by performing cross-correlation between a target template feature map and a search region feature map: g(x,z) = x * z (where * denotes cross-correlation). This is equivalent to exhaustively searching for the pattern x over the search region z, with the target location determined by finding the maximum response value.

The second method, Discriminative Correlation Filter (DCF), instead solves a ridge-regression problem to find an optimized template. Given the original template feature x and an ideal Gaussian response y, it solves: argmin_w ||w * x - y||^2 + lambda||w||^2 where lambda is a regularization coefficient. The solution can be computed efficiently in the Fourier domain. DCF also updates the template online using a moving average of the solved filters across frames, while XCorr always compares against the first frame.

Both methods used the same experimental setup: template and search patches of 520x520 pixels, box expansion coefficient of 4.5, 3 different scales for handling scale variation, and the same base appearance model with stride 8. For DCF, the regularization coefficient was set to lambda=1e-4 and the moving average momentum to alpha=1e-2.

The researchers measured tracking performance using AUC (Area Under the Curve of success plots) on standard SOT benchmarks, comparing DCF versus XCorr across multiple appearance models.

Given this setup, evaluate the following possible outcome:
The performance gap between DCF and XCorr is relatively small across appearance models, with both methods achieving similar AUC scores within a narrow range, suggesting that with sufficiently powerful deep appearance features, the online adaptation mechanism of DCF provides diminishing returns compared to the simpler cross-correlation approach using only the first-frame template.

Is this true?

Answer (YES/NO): NO